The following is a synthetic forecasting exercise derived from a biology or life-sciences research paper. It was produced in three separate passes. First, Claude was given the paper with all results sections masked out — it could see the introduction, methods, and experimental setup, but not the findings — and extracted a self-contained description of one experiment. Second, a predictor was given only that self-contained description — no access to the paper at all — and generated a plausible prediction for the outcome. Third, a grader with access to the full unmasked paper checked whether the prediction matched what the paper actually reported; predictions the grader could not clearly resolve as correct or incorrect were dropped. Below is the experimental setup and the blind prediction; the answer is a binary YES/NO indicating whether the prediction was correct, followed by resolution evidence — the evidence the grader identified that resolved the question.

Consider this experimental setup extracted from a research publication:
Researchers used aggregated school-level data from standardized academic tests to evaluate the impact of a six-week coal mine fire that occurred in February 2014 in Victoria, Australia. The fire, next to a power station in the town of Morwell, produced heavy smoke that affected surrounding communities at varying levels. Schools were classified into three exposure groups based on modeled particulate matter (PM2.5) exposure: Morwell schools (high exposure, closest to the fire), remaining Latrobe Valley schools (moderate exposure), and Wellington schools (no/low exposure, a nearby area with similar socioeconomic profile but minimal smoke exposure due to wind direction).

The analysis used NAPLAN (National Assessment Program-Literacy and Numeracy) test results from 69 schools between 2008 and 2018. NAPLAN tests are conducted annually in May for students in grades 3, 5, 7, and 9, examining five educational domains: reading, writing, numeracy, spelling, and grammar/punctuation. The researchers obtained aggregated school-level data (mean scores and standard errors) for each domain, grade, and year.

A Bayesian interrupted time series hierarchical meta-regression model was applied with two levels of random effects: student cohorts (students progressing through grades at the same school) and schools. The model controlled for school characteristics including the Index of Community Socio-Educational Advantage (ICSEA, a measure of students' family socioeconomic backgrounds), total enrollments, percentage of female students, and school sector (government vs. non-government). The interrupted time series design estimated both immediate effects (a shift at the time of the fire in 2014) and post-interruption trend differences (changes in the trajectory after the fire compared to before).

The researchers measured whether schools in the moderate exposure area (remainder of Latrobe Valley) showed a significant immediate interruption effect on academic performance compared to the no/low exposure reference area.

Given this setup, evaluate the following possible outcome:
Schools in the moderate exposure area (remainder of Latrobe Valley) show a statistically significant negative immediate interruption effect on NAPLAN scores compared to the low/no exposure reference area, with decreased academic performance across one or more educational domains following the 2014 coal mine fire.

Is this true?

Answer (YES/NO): NO